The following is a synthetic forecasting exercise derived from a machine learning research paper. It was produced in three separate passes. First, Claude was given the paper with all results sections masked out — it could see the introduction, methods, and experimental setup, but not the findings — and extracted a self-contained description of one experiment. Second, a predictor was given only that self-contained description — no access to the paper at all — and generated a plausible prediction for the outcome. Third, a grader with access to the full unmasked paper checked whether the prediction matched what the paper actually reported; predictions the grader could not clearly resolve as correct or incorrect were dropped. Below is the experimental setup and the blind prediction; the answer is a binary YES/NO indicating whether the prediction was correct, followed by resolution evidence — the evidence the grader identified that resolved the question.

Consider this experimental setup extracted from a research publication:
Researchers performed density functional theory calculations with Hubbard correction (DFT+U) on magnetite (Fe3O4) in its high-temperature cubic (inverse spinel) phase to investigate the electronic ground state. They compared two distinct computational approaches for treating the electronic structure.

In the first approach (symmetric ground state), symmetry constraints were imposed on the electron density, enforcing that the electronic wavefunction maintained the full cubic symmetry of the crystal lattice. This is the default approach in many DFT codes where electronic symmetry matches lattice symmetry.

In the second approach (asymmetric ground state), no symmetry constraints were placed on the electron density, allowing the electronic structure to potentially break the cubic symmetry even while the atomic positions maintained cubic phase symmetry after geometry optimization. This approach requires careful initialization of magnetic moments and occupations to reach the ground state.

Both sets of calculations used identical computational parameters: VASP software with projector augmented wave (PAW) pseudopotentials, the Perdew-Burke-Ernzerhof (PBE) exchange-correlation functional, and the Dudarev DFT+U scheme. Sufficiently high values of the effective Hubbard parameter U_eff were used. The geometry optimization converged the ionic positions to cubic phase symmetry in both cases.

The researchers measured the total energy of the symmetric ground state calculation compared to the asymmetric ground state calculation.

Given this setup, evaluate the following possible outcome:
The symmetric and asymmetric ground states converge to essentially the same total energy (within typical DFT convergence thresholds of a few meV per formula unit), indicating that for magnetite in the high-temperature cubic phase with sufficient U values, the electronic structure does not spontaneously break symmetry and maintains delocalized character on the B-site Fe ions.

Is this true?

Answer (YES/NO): NO